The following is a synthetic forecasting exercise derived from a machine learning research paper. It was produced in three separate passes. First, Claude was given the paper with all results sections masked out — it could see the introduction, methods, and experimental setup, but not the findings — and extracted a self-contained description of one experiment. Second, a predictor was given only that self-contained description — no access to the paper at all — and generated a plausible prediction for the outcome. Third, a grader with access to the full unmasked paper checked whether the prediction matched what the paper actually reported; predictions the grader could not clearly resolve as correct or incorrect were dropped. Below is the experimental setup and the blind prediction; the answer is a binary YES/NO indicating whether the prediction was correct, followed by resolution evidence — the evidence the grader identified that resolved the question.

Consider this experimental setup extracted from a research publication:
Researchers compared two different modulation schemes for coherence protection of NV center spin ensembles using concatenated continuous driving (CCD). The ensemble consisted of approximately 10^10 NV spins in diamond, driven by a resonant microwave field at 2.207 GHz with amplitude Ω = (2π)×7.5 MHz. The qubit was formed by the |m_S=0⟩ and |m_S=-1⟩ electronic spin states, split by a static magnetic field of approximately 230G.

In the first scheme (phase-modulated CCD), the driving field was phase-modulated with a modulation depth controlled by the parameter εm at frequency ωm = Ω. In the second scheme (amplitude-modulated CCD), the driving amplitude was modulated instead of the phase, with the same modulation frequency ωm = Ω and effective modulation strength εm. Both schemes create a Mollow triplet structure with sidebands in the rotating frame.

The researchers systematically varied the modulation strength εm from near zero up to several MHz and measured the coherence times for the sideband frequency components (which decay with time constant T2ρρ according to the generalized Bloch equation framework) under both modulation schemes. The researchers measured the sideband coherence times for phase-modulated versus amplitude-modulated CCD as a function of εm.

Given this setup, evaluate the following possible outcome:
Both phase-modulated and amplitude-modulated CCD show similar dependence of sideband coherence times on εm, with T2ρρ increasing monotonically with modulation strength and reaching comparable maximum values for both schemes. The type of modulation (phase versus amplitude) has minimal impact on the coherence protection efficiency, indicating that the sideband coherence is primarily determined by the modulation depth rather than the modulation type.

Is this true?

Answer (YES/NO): NO